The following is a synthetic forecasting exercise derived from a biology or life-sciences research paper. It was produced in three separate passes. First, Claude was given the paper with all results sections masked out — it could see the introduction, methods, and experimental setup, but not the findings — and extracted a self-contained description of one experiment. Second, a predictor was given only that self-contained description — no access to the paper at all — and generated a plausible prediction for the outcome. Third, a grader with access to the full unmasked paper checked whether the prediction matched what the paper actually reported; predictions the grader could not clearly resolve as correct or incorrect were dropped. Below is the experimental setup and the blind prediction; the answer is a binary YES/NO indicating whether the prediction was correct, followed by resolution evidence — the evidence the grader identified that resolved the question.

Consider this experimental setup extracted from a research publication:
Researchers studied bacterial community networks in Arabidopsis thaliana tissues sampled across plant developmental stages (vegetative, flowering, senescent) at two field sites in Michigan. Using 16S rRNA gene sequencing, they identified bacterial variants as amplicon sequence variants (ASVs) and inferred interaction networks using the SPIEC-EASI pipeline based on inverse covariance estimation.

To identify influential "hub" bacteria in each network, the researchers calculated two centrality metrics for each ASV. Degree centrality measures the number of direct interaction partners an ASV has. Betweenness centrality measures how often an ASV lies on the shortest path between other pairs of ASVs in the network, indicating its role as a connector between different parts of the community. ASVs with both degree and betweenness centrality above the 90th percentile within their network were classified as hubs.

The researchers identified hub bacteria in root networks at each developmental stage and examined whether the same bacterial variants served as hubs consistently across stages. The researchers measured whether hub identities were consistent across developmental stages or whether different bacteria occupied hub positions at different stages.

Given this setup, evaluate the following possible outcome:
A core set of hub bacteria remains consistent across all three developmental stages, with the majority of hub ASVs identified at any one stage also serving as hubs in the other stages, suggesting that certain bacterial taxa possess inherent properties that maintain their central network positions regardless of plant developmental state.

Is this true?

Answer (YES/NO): NO